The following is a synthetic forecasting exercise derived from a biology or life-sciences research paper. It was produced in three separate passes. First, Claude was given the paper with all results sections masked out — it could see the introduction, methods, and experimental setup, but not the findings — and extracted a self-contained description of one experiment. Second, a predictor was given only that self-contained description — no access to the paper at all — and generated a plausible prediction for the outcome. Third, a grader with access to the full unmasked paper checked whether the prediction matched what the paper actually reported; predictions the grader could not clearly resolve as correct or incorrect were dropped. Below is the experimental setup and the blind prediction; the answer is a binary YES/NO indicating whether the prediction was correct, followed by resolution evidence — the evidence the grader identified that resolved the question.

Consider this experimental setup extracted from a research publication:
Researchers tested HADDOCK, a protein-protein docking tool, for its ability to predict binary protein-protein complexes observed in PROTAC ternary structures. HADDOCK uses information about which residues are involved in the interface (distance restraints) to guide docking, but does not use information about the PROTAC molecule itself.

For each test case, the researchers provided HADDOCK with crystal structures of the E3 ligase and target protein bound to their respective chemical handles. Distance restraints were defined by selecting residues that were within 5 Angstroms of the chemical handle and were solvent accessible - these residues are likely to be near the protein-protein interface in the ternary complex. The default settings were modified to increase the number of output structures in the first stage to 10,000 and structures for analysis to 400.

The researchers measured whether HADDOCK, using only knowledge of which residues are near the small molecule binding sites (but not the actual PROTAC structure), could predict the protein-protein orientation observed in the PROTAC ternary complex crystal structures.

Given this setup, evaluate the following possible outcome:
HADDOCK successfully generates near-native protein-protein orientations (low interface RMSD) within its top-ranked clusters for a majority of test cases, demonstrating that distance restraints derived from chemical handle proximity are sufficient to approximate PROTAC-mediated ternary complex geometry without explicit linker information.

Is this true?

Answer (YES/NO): NO